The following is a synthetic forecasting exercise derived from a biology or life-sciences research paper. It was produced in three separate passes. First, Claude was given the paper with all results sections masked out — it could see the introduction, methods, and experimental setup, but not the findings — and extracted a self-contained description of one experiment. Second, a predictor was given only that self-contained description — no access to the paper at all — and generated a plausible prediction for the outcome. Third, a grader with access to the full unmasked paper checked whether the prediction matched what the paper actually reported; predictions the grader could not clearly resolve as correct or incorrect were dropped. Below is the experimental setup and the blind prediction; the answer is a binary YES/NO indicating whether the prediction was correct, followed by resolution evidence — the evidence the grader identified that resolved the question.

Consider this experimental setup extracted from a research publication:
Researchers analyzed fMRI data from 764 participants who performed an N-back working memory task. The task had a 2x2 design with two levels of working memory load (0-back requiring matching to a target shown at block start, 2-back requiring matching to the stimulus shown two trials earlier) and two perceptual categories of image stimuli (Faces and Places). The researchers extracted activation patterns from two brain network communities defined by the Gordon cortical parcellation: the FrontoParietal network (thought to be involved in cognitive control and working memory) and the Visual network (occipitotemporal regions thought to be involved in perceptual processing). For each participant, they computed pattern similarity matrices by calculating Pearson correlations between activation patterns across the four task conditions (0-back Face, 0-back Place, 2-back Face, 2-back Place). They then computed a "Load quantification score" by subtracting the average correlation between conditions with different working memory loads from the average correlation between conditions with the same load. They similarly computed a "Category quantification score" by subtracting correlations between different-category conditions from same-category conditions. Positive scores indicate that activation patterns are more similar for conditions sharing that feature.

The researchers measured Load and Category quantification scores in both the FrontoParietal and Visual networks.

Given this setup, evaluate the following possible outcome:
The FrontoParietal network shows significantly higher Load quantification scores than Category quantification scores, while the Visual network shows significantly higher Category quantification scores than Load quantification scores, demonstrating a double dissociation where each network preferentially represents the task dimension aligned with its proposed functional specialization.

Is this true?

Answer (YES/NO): YES